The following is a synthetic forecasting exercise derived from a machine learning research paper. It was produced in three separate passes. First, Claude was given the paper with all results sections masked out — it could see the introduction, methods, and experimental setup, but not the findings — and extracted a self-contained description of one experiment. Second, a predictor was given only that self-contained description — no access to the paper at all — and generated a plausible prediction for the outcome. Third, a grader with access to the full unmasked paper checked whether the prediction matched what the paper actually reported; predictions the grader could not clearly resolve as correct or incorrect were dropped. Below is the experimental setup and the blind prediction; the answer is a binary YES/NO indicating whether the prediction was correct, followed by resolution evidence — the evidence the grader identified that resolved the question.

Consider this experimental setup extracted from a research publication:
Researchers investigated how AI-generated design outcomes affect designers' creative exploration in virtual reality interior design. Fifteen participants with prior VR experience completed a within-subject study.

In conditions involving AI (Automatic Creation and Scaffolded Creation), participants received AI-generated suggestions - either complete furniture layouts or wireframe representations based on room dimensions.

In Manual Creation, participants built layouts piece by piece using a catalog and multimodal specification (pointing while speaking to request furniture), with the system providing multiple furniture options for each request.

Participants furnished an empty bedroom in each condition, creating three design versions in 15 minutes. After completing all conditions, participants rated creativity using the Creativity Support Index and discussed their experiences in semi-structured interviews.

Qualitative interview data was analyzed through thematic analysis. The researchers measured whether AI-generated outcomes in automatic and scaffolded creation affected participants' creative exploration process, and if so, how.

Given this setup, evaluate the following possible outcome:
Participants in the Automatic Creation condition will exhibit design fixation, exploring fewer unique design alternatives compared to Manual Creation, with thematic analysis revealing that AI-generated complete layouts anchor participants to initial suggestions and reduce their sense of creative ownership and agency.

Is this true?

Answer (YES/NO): YES